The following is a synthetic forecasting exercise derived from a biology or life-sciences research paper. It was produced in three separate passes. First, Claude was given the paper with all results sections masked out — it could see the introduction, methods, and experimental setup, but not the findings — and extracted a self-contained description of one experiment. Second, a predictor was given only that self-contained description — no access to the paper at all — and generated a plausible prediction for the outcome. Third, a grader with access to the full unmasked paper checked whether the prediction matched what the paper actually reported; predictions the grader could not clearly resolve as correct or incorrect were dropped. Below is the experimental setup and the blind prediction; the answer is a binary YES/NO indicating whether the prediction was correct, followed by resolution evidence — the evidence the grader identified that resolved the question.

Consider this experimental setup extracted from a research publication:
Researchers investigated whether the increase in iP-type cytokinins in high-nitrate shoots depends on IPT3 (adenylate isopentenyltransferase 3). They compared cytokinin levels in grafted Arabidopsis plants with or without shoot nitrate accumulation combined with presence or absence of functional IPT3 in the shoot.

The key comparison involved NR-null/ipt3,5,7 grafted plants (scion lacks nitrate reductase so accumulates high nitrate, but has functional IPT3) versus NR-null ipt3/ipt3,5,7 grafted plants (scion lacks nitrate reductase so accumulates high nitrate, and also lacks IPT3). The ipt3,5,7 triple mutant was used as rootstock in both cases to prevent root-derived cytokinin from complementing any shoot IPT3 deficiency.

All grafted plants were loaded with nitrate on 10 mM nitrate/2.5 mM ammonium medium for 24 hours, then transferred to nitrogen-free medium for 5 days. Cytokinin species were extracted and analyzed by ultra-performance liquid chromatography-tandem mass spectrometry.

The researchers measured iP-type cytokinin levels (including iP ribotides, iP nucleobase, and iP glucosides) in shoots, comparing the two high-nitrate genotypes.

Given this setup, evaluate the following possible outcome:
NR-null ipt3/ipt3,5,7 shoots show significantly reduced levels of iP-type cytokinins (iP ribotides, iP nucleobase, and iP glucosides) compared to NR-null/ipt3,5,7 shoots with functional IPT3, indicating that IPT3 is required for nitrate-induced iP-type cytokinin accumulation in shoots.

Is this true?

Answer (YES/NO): NO